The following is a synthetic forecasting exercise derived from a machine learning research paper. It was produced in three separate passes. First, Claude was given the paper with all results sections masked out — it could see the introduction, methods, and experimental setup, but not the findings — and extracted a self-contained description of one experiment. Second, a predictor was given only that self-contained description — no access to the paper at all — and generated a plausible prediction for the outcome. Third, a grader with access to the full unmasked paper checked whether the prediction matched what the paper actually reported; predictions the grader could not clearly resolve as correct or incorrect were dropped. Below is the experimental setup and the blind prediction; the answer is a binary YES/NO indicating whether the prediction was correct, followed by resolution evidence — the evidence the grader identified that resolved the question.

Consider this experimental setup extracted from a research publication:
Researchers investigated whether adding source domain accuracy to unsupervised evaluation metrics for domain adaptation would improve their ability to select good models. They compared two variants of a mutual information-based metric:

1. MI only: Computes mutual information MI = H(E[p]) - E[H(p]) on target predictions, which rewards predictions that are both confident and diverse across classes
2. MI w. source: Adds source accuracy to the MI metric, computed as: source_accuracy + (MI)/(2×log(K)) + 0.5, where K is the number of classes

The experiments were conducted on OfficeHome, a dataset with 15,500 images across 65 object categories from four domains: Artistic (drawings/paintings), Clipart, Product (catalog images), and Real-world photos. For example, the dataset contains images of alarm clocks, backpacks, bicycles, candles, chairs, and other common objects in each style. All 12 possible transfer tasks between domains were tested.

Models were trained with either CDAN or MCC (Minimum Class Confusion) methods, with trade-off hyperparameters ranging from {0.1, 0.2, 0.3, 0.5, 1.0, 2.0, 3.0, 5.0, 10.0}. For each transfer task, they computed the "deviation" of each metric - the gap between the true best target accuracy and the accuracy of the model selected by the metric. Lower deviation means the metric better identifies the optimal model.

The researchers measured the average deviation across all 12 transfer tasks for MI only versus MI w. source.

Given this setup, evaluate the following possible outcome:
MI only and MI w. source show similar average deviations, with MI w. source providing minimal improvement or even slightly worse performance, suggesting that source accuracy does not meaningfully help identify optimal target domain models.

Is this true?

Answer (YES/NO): NO